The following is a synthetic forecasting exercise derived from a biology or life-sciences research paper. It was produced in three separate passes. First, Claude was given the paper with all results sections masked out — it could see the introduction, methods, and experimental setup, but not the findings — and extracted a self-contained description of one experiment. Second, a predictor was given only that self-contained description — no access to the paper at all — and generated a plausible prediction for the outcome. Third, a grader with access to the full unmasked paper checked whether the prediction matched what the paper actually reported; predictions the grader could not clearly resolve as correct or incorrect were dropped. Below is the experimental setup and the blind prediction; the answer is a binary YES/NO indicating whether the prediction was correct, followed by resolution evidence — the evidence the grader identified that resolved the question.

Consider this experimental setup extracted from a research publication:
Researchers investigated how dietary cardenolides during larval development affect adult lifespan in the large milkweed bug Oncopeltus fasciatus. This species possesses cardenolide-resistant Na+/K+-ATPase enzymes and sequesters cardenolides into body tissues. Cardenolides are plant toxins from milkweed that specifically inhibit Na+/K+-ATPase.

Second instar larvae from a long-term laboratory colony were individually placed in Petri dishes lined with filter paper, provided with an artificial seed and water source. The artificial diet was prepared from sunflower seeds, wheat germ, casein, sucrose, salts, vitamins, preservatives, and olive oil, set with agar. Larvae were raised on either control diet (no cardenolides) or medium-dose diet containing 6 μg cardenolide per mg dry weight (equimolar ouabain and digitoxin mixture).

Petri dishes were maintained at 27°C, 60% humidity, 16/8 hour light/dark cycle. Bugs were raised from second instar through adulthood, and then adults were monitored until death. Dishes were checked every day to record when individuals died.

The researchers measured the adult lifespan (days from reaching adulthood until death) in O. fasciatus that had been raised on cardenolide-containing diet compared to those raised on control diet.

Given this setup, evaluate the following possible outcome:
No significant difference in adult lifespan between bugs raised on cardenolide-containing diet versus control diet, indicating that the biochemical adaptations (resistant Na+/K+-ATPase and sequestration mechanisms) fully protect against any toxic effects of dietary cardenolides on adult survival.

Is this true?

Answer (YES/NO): NO